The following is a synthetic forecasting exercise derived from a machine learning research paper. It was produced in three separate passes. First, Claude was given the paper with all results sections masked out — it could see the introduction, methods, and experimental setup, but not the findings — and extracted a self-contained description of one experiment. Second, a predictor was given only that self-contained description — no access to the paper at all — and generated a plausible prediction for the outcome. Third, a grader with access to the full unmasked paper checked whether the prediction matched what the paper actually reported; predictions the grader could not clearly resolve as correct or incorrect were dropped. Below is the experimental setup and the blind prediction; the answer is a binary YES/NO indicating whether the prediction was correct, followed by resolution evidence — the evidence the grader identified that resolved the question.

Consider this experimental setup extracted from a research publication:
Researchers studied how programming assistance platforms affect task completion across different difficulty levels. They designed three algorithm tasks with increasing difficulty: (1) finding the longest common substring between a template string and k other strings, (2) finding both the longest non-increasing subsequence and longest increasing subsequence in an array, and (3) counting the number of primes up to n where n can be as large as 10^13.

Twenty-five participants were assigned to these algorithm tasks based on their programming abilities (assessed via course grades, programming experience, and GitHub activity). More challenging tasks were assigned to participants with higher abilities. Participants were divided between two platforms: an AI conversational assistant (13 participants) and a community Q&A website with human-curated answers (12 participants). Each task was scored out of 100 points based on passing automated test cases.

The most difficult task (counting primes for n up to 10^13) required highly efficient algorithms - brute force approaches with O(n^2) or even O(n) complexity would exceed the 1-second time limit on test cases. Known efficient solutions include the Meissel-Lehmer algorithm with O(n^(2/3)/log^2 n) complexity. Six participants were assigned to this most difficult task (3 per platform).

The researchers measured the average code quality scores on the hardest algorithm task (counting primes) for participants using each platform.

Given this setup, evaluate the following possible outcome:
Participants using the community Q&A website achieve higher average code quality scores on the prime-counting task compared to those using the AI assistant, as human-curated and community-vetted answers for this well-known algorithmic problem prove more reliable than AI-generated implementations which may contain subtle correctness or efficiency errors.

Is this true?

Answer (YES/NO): NO